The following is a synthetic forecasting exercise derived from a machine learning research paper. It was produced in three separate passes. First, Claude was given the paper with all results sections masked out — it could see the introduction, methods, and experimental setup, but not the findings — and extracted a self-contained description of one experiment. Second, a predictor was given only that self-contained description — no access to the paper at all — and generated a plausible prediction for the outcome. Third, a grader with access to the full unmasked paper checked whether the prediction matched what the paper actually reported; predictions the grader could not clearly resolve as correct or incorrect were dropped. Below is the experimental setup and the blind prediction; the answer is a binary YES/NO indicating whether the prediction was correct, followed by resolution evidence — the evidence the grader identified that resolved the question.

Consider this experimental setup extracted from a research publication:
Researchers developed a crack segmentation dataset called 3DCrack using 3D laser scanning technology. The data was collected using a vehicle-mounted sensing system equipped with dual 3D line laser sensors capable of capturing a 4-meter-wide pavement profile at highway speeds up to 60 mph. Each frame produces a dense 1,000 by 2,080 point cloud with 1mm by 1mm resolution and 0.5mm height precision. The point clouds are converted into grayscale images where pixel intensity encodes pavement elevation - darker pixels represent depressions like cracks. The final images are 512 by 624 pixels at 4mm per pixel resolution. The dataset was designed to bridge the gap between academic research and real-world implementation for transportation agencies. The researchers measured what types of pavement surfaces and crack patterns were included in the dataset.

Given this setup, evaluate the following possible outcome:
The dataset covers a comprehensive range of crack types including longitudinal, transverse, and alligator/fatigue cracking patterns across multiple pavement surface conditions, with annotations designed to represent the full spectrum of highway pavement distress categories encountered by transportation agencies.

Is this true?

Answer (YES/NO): NO